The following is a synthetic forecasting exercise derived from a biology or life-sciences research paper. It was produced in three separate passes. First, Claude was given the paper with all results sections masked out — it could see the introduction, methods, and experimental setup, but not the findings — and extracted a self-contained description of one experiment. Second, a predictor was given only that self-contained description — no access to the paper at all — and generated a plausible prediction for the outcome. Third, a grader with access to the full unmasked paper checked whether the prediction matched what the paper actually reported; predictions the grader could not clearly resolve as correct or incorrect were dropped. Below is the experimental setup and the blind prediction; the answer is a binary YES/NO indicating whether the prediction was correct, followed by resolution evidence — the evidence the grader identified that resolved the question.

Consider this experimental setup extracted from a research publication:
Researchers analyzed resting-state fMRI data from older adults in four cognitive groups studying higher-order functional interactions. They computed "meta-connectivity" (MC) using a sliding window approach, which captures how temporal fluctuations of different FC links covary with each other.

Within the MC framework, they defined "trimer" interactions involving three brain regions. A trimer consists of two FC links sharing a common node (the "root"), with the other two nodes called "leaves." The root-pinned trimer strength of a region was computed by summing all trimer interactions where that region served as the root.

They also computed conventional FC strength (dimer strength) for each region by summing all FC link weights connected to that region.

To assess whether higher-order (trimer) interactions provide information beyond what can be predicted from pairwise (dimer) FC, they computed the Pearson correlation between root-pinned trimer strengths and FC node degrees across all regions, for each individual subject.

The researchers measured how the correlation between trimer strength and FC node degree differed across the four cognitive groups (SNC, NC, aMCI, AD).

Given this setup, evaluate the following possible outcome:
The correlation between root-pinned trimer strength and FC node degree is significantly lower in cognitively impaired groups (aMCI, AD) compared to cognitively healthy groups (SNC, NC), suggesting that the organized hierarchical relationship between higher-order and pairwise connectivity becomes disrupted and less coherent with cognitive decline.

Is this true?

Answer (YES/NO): NO